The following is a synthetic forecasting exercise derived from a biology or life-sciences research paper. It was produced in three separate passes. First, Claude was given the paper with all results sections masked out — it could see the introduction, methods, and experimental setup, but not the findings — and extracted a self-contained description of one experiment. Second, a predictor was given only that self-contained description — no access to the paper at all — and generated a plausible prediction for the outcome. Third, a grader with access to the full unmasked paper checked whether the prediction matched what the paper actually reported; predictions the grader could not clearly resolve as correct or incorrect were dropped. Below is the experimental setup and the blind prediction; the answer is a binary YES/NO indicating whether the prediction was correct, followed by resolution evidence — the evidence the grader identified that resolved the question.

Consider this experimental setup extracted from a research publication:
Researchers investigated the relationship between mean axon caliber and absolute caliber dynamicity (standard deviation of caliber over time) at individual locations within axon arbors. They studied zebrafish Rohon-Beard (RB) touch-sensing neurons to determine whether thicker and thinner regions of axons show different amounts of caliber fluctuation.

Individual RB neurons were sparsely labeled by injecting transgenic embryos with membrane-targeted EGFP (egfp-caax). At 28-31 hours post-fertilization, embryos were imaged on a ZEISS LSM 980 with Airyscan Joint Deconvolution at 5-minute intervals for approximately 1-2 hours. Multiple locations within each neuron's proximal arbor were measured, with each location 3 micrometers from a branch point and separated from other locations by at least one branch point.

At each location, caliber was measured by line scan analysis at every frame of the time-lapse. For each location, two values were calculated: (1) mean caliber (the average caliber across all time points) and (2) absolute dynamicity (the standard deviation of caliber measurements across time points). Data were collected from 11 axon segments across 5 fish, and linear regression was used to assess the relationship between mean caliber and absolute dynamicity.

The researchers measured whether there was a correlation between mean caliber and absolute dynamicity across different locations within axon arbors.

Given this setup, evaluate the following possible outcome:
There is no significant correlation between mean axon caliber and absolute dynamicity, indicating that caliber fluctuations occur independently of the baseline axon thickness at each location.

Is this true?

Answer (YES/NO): NO